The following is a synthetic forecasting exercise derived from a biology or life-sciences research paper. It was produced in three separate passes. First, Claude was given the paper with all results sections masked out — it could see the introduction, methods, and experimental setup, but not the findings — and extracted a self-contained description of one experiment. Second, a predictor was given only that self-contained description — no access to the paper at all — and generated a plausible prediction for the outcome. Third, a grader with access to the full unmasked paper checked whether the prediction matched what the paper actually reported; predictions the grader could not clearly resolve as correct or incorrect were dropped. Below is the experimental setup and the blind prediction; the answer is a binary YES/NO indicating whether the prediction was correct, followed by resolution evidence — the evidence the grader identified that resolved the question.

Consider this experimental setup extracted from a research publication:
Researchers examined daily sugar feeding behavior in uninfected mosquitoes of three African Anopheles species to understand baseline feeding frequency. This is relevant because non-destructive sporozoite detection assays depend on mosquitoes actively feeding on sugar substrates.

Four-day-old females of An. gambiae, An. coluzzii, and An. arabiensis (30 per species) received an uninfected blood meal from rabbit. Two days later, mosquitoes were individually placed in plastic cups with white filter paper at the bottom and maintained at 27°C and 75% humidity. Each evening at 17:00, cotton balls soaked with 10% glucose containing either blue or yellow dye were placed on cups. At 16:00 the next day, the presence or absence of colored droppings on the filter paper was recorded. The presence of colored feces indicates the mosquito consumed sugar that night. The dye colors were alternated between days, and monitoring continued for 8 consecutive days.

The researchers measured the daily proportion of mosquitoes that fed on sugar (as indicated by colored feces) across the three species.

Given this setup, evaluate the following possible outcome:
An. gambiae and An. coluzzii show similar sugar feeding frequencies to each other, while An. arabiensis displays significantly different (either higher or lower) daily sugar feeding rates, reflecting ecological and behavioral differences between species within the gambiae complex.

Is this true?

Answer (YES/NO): NO